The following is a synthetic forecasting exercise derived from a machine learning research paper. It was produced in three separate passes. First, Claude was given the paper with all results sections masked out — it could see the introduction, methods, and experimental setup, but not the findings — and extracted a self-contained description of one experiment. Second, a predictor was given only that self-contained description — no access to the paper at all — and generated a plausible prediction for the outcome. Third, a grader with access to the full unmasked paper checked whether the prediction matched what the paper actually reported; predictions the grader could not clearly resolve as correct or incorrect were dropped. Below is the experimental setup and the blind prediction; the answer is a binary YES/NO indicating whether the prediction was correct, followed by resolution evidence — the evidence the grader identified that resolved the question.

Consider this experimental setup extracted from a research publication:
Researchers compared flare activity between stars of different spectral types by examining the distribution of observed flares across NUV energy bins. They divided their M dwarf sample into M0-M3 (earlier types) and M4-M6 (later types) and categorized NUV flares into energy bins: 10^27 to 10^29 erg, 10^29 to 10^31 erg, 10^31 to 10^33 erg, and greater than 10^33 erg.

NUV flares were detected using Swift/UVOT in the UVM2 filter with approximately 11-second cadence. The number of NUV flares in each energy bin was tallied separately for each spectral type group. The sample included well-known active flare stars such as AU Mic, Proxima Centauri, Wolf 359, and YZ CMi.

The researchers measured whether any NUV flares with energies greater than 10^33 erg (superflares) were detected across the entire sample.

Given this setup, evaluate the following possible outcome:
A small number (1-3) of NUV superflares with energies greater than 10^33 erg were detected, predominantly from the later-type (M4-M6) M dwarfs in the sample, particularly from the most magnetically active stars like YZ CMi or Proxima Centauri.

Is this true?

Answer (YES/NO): NO